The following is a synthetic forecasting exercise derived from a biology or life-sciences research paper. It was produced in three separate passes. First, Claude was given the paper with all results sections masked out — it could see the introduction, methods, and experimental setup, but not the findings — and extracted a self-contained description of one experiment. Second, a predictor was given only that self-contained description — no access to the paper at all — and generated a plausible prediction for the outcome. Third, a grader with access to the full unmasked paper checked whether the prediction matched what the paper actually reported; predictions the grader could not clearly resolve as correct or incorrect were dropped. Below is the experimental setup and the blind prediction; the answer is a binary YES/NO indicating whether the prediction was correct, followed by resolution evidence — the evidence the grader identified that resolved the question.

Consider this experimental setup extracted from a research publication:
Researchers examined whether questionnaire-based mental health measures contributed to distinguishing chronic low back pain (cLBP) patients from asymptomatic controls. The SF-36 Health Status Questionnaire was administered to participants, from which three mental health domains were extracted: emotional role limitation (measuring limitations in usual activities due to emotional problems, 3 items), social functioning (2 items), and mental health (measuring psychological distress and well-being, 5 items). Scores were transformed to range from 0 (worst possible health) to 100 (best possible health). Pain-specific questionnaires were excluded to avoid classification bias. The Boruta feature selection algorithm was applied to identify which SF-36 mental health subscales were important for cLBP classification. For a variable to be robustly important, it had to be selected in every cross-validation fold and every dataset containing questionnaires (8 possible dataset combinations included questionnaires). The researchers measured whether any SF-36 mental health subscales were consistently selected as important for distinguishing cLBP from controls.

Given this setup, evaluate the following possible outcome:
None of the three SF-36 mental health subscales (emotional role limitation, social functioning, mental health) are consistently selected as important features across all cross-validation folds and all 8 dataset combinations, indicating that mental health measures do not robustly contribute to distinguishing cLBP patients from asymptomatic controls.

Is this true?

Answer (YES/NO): NO